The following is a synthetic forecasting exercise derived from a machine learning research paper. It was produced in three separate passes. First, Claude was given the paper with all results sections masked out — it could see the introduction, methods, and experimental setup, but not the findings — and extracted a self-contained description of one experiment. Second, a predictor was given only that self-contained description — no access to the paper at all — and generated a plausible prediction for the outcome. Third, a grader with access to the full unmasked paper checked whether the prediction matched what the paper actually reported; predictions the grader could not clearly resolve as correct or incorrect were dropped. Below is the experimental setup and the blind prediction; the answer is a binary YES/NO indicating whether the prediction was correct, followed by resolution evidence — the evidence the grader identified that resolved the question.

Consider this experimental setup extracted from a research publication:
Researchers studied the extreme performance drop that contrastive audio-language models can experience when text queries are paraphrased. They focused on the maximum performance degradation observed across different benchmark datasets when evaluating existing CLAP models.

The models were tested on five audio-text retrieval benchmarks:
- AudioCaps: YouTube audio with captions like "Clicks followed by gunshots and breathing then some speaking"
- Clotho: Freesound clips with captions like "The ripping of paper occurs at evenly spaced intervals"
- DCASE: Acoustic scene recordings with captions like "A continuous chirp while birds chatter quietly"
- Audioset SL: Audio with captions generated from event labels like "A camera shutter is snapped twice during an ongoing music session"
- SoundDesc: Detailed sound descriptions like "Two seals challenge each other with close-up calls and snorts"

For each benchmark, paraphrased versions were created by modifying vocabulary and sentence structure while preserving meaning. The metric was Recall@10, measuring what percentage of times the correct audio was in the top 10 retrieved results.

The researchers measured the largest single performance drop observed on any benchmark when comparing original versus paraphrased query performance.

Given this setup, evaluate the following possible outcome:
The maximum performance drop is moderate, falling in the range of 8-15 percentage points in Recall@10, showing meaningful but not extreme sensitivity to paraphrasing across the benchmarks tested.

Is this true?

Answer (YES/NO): NO